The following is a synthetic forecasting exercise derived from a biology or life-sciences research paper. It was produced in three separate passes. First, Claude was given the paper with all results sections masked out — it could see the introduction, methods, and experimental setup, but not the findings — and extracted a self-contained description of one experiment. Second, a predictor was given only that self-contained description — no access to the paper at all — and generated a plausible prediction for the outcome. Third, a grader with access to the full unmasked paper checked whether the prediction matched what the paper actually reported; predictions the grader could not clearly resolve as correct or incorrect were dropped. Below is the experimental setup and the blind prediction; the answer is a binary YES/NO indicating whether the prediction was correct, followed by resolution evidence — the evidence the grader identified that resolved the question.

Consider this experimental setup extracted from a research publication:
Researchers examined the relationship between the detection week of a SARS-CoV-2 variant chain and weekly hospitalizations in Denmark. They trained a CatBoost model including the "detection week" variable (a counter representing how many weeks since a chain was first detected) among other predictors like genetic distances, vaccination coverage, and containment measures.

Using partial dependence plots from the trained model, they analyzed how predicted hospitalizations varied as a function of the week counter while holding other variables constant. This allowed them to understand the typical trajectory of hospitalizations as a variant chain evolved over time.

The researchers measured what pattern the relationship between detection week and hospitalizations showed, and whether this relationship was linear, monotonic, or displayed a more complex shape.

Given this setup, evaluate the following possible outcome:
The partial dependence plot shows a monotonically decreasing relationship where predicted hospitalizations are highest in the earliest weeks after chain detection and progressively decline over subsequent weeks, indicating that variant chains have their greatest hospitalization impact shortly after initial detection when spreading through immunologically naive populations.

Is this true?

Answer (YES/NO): NO